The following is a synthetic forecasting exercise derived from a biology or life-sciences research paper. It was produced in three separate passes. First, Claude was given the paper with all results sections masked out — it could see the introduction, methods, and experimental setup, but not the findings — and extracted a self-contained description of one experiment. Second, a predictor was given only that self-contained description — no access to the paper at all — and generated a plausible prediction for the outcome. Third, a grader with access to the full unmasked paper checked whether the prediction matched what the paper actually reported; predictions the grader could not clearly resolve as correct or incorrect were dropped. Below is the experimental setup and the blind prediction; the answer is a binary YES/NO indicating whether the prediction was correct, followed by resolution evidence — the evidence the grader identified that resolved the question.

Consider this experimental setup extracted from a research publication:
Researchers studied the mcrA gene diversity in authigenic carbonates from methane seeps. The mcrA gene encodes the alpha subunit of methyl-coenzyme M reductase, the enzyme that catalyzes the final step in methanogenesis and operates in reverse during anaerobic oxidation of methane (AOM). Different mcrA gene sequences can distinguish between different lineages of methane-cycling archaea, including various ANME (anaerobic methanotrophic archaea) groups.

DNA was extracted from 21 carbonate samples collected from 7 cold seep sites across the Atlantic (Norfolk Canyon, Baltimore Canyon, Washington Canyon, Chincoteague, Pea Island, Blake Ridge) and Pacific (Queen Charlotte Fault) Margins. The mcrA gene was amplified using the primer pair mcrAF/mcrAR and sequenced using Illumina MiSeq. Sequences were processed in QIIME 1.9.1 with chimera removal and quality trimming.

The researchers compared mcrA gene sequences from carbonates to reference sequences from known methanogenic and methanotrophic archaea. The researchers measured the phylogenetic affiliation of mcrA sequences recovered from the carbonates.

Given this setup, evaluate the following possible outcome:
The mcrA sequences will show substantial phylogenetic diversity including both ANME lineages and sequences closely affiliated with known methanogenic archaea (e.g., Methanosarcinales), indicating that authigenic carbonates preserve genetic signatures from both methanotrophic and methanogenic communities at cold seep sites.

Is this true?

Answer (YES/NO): NO